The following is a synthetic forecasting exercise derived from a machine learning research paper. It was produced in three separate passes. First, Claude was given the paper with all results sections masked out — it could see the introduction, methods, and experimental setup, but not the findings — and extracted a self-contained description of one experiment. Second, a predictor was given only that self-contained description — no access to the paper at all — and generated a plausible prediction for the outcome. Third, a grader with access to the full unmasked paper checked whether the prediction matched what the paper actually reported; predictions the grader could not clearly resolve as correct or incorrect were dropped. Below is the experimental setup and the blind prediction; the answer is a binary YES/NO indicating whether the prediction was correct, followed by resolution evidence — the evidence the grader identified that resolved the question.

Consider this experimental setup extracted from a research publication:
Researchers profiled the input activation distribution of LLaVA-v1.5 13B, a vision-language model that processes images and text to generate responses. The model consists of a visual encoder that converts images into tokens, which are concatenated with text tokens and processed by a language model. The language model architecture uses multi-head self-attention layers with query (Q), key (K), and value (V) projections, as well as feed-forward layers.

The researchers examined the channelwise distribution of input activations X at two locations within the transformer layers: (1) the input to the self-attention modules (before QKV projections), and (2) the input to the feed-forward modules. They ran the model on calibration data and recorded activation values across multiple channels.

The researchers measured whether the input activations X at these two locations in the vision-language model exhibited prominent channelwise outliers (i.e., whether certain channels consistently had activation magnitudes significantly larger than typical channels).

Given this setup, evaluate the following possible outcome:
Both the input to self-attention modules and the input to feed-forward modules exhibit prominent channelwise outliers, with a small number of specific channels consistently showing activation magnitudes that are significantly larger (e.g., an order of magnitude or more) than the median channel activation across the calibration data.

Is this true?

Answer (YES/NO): YES